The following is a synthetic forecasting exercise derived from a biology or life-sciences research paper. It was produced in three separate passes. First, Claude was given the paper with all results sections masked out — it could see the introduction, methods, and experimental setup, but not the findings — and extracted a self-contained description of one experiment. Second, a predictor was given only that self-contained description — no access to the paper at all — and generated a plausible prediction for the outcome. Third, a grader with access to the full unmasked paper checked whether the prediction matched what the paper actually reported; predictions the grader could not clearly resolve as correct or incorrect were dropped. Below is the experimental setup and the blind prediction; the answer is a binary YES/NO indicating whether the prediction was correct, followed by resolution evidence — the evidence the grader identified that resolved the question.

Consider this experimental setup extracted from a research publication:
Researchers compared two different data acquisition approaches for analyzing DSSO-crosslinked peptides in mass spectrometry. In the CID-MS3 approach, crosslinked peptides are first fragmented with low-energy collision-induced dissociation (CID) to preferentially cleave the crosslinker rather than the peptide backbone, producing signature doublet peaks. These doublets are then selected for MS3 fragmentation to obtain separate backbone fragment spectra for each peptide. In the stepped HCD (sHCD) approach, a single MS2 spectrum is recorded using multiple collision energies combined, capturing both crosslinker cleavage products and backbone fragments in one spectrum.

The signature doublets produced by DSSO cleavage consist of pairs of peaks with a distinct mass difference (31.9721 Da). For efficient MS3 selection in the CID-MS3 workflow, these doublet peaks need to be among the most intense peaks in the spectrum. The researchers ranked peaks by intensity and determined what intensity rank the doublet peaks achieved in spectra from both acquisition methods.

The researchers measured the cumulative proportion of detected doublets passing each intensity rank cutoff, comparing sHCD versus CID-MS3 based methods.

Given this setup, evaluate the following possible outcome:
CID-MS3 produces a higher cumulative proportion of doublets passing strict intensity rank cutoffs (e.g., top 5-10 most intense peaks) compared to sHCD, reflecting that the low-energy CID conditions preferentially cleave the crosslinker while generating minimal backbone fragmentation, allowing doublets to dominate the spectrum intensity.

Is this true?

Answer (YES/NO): YES